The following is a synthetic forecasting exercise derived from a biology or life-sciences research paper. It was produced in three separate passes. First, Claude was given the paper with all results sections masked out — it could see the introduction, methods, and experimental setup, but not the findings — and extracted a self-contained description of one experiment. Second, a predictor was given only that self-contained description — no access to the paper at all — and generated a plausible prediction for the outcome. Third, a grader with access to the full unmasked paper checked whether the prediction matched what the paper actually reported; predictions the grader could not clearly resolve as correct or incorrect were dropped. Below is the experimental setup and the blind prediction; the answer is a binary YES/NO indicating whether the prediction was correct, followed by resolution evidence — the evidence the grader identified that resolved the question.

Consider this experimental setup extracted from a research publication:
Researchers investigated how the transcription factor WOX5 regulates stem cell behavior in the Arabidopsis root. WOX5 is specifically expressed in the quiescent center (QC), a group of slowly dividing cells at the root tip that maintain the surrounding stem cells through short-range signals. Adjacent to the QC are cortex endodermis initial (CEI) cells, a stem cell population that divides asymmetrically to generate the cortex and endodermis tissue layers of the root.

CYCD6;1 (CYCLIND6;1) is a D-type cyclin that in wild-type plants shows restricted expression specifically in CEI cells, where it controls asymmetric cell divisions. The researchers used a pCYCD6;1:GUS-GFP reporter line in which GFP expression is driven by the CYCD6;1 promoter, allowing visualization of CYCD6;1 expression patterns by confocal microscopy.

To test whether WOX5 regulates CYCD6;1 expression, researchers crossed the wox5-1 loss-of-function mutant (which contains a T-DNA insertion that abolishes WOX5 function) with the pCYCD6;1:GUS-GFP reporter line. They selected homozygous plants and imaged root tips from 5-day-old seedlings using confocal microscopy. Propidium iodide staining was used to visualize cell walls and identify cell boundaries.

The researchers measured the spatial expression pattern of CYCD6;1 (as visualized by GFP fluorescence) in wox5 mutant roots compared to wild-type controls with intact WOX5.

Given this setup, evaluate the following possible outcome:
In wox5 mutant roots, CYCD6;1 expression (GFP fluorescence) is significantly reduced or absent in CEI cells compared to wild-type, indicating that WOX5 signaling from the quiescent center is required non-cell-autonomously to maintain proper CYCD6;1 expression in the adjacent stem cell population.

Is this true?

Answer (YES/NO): NO